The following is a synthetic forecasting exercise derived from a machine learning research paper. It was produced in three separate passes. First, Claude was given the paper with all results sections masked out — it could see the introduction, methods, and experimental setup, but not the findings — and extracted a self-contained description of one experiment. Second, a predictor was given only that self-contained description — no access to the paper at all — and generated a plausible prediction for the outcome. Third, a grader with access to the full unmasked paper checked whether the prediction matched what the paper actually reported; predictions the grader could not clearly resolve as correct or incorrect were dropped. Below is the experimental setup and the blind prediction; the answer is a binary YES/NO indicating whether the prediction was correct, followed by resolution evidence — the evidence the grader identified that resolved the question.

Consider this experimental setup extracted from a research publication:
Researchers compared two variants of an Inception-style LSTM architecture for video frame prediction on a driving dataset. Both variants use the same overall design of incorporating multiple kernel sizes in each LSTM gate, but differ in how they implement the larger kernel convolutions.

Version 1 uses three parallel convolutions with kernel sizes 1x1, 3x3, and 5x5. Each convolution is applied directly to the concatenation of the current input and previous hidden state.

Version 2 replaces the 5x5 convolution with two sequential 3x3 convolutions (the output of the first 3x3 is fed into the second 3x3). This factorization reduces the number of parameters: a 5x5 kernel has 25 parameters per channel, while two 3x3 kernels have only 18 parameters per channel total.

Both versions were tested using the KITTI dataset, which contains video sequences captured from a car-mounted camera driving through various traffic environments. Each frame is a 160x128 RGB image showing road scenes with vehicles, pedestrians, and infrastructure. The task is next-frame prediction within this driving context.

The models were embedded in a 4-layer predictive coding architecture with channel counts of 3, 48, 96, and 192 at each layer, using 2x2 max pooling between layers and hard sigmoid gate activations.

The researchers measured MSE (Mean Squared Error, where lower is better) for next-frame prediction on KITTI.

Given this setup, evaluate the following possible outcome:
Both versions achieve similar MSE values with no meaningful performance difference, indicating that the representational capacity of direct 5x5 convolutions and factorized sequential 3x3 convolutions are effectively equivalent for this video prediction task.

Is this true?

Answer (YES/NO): NO